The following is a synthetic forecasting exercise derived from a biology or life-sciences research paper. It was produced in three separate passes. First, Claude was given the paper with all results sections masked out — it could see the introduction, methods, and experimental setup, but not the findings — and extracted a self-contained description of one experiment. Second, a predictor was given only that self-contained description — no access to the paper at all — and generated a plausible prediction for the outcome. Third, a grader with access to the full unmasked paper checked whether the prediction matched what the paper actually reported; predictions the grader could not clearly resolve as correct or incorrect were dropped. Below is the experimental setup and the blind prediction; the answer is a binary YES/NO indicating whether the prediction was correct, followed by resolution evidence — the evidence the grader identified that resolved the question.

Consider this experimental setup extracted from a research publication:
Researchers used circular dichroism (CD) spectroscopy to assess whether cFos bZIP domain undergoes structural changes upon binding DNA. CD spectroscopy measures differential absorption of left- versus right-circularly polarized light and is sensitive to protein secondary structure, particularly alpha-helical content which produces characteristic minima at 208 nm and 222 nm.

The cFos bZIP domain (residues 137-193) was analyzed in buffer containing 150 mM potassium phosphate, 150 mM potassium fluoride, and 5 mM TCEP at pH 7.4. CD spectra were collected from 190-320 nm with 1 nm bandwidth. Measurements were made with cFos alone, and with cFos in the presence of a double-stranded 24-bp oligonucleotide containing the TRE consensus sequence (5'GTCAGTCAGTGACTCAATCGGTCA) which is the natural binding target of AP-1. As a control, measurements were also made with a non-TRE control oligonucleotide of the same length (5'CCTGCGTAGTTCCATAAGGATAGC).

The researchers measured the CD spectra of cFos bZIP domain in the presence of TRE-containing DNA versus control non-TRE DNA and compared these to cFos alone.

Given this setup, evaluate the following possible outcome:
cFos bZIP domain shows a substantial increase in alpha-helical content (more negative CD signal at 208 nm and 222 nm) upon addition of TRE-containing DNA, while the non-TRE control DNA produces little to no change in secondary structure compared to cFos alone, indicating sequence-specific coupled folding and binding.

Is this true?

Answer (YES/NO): NO